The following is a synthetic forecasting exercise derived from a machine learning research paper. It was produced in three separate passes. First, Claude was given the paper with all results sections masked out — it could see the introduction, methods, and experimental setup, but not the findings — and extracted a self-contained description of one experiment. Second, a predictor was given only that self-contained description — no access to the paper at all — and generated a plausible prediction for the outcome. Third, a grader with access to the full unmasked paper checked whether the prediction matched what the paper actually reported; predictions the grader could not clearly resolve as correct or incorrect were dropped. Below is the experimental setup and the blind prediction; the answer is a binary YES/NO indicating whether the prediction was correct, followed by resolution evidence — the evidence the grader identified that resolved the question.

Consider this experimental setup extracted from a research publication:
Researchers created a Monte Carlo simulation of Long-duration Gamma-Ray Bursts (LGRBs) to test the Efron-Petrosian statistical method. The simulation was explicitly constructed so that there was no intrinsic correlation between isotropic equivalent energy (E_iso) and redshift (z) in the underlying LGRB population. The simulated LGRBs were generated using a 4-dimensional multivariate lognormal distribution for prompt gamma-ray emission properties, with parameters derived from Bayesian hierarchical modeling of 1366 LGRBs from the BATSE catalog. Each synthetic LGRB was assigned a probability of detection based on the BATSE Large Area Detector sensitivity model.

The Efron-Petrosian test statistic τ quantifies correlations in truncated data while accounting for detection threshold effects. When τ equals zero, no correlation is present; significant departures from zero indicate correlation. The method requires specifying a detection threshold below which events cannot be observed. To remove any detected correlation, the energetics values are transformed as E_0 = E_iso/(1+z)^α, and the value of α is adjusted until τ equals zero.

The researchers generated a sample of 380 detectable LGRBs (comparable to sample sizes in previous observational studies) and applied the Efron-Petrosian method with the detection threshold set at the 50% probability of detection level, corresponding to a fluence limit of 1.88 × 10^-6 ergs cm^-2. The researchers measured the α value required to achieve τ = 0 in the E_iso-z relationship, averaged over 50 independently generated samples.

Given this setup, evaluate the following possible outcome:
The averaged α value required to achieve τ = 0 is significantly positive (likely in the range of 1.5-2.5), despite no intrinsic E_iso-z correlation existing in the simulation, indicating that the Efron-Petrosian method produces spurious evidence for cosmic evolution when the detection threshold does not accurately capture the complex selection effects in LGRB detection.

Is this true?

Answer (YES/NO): NO